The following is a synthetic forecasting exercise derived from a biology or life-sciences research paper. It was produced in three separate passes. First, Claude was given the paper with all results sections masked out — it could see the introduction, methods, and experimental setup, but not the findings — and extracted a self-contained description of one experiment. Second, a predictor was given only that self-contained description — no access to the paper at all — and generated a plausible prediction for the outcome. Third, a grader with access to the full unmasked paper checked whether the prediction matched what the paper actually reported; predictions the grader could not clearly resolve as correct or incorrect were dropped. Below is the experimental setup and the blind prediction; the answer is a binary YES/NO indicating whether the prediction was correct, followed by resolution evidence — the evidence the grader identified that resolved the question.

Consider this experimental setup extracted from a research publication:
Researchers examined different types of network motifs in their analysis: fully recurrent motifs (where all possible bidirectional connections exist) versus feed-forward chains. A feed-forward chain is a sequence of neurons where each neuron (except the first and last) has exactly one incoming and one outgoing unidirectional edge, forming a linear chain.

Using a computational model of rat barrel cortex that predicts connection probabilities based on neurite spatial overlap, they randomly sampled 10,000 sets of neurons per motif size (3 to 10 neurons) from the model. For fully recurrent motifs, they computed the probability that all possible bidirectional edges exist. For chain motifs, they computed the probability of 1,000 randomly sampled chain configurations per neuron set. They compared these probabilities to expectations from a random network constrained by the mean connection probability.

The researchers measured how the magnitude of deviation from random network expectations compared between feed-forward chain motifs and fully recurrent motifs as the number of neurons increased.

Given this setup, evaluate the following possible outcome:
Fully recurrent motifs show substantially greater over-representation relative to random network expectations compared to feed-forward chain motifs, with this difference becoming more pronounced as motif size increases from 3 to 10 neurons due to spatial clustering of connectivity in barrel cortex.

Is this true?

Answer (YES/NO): YES